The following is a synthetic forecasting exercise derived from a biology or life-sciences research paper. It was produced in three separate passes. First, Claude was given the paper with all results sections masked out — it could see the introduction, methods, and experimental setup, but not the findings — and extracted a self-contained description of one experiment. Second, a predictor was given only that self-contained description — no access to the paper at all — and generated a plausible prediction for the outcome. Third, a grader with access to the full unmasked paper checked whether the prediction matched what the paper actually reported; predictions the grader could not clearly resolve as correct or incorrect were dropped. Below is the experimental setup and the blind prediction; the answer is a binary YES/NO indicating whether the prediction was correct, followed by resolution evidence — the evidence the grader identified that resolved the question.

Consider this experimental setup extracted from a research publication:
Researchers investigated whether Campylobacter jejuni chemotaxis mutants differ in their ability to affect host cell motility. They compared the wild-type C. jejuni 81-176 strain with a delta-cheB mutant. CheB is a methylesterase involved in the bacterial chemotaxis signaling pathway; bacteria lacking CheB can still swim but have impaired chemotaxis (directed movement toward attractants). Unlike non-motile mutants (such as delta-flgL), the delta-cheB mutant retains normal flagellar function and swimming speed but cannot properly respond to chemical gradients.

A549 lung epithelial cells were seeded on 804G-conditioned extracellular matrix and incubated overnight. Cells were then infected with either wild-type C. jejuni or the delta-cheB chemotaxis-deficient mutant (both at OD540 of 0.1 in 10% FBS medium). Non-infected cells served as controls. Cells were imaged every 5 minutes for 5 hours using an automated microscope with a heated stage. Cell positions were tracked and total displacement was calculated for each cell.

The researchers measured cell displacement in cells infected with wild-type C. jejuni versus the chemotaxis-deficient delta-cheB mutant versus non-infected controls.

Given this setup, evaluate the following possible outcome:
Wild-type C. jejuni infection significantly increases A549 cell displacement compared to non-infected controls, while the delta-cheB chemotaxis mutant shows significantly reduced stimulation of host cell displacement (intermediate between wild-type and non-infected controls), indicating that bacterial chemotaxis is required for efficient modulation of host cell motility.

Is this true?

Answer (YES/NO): NO